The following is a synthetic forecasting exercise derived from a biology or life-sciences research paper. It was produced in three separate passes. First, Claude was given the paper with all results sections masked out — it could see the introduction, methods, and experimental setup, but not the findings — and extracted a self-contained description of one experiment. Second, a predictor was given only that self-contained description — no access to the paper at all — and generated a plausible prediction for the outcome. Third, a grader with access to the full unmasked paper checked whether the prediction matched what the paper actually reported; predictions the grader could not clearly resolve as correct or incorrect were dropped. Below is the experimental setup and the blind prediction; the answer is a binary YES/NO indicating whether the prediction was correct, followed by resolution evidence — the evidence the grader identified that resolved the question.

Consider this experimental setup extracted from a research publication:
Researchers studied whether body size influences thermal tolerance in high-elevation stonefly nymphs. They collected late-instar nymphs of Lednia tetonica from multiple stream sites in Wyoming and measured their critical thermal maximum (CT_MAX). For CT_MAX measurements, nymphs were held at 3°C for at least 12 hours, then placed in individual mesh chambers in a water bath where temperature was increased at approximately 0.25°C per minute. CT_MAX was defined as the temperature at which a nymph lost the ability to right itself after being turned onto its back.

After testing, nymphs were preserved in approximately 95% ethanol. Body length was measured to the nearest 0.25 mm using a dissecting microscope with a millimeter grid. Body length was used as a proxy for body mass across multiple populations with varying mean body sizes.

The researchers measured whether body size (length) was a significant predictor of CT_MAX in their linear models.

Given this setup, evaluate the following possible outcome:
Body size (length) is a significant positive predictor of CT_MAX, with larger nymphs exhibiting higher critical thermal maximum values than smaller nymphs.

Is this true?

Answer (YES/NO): NO